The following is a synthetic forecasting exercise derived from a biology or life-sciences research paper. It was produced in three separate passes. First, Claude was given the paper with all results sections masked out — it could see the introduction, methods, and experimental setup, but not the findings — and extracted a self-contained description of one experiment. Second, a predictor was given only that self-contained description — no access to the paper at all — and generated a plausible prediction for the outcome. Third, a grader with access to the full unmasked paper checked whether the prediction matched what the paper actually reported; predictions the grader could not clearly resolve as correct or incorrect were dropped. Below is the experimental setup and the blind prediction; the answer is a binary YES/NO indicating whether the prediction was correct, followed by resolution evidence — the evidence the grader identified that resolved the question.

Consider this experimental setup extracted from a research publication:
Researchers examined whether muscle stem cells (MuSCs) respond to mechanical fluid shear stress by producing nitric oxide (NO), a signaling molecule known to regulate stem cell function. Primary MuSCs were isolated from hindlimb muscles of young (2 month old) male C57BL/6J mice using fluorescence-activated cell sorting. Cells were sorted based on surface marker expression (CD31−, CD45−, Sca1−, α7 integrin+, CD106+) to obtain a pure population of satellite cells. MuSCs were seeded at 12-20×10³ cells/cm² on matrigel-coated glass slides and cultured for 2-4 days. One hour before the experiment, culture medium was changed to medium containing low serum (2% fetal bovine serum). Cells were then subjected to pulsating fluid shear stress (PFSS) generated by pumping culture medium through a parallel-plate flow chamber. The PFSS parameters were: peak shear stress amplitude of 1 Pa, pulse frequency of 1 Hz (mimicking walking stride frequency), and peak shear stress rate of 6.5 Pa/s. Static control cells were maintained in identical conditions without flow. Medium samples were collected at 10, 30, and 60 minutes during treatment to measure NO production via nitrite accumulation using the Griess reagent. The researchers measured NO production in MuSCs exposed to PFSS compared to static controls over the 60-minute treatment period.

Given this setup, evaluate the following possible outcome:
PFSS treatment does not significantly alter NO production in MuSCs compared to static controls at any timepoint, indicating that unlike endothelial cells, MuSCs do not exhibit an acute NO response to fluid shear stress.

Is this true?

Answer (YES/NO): NO